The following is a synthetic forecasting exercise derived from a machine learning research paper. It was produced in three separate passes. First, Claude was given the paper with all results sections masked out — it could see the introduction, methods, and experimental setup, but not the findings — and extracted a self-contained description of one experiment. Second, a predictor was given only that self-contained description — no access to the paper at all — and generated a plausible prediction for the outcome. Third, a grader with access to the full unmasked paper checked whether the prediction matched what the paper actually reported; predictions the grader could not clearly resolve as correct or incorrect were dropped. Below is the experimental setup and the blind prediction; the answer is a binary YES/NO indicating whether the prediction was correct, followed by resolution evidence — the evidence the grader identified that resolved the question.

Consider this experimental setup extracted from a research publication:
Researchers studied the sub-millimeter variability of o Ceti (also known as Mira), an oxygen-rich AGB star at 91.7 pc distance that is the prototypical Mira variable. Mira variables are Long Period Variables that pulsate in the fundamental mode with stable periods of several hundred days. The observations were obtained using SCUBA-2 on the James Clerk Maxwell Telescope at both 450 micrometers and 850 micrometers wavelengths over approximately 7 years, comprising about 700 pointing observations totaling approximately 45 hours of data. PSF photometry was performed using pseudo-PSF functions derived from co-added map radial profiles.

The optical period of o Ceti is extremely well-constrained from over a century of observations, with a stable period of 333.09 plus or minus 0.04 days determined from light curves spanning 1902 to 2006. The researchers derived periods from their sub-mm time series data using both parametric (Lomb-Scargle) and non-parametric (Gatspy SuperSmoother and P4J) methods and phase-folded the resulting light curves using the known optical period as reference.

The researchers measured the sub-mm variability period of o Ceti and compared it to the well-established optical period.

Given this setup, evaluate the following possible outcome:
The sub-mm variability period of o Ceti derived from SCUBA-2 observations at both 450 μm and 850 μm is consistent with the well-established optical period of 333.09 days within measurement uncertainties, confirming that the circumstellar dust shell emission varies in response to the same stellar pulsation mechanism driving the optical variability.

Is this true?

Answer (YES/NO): YES